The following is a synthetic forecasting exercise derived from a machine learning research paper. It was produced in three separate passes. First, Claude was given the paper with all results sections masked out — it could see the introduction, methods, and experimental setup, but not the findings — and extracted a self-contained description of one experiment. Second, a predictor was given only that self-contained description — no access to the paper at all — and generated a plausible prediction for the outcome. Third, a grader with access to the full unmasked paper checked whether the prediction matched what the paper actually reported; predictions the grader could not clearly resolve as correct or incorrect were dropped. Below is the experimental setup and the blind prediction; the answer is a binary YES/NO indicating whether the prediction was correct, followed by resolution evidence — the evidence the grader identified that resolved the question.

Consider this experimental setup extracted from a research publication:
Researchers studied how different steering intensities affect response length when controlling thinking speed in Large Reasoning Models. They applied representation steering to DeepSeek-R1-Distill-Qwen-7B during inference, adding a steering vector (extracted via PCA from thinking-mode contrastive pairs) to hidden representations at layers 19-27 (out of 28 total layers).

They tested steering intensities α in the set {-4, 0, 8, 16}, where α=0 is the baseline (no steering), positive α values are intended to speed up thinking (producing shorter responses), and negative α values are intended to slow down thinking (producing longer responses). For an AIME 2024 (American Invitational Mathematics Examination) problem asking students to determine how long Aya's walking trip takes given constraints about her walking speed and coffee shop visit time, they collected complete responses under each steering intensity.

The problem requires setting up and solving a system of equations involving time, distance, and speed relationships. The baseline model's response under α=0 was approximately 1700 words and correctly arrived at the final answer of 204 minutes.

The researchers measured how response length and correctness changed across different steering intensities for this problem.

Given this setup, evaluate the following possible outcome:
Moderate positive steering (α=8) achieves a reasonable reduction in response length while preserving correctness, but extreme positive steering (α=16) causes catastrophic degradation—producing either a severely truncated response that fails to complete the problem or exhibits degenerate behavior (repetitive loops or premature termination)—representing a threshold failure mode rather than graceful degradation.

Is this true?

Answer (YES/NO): NO